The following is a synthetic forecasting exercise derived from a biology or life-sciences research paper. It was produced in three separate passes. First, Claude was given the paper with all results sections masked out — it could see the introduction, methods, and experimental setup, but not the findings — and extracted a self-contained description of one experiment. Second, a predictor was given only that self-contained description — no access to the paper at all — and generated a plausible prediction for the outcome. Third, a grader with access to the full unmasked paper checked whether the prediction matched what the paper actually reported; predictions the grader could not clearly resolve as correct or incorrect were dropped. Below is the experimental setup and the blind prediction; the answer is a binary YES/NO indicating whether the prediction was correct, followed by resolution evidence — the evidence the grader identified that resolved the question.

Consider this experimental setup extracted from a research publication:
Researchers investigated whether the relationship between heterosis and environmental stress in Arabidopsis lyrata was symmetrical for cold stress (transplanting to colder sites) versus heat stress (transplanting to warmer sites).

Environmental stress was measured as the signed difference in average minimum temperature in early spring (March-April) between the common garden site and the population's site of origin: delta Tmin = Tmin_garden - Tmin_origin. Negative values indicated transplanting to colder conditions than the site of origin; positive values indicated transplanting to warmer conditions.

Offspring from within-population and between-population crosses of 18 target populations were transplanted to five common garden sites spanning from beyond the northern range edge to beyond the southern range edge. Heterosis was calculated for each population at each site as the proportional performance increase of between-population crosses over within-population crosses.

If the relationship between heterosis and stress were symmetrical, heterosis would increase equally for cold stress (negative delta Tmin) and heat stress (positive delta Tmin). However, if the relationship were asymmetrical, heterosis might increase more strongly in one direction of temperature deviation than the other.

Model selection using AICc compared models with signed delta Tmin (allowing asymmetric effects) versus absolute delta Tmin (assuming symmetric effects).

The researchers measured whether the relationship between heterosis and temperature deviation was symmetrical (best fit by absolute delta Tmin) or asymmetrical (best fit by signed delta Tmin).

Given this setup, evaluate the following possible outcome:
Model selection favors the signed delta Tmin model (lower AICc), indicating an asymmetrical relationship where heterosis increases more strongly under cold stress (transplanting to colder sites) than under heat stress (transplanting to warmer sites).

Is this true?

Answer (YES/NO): NO